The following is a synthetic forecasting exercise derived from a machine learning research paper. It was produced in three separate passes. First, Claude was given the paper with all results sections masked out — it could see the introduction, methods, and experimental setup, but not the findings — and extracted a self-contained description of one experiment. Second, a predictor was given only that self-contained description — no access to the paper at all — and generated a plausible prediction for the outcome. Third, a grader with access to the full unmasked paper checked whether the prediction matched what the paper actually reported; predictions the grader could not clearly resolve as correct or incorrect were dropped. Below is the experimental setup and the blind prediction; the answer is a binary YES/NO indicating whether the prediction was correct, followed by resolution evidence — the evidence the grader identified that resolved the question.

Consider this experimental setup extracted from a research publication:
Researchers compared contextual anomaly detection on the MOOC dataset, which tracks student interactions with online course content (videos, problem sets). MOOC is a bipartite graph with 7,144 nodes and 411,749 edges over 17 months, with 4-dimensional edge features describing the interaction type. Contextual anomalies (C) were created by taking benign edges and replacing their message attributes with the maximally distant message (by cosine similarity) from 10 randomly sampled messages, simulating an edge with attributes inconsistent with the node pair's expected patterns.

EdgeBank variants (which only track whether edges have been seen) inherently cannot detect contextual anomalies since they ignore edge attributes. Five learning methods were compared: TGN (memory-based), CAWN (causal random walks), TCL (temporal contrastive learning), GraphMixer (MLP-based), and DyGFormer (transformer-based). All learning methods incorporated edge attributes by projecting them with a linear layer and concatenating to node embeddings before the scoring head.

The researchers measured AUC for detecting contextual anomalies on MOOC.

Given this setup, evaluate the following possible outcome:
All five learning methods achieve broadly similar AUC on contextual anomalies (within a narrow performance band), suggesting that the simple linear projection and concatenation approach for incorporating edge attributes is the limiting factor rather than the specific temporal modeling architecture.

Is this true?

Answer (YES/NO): NO